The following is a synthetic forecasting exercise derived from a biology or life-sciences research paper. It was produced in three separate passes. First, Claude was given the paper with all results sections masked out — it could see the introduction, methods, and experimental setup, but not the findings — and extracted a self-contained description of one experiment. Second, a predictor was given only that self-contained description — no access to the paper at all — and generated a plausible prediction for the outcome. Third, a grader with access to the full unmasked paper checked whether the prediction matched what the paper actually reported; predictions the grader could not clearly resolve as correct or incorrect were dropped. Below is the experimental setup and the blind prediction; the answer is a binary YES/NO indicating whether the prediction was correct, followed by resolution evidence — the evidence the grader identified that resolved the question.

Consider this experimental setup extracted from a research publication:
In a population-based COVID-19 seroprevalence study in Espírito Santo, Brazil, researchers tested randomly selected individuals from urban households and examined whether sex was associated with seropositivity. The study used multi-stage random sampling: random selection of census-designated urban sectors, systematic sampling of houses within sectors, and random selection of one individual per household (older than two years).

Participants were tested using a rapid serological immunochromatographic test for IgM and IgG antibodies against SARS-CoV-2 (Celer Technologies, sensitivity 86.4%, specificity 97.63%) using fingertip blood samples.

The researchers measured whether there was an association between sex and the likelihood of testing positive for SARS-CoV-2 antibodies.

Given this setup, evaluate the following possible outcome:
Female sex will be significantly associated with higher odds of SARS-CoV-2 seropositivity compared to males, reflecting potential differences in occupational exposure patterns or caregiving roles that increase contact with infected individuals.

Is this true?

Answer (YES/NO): YES